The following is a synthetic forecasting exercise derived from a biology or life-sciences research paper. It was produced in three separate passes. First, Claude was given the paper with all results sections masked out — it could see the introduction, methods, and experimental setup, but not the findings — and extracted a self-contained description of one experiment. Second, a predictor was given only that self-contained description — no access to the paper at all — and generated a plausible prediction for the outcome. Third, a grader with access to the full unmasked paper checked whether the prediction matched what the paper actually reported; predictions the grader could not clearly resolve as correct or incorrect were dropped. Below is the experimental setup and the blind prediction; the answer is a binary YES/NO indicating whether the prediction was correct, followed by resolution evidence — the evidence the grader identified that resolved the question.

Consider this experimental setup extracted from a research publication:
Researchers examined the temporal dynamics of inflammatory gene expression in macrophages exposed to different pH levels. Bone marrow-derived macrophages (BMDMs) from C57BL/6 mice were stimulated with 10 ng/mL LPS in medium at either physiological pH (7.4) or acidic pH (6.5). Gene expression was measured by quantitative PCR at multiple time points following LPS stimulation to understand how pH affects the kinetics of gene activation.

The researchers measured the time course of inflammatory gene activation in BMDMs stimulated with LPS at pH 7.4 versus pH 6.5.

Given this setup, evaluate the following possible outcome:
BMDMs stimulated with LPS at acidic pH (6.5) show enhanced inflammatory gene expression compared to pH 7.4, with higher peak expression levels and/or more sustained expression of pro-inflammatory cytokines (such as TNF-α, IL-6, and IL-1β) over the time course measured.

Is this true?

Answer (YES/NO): NO